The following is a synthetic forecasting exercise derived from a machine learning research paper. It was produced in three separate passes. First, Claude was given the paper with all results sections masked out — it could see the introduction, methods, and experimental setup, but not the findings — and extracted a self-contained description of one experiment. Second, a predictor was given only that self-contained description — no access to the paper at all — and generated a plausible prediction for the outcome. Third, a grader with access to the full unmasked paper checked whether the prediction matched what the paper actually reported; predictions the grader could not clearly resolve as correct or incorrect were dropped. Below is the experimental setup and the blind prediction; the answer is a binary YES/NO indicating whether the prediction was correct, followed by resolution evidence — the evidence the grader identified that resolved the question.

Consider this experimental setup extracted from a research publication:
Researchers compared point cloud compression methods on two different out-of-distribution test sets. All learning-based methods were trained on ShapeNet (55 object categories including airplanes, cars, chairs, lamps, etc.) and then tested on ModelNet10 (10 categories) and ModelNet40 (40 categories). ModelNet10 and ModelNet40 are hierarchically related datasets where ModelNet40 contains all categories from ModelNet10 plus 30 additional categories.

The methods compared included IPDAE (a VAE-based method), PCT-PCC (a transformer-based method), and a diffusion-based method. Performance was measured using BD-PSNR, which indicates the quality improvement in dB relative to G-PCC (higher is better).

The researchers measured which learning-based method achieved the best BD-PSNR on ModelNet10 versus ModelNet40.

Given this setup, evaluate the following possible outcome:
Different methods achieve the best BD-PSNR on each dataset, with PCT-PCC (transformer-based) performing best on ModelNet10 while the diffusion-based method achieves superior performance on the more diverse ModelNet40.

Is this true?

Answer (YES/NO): NO